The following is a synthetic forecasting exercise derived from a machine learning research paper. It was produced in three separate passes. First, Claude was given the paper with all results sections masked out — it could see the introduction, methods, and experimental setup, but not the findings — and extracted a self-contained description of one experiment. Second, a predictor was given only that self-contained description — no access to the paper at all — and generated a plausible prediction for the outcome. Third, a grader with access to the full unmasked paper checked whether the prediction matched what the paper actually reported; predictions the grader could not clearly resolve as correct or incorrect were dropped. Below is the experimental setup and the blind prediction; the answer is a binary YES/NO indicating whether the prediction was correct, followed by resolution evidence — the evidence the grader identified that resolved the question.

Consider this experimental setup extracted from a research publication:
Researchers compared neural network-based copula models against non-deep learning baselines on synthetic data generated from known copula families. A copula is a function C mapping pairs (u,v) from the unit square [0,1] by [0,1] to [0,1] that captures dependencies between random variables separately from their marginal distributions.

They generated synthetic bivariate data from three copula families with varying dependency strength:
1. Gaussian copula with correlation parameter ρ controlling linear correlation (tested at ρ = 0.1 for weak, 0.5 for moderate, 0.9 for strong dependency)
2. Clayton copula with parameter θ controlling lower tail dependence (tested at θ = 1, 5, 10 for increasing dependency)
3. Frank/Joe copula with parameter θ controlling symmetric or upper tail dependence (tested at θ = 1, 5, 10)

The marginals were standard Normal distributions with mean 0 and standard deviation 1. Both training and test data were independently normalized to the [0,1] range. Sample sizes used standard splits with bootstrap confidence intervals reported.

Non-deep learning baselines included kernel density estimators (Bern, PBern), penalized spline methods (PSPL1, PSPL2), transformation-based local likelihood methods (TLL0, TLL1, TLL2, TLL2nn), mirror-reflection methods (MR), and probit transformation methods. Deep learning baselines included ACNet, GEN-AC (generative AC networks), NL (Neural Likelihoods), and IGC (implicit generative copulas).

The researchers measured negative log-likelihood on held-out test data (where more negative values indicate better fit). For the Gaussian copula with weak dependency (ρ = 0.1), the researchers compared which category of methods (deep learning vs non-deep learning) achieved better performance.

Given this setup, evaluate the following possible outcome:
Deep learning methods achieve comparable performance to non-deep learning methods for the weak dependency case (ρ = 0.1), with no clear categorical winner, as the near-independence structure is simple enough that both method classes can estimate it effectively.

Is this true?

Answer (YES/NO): NO